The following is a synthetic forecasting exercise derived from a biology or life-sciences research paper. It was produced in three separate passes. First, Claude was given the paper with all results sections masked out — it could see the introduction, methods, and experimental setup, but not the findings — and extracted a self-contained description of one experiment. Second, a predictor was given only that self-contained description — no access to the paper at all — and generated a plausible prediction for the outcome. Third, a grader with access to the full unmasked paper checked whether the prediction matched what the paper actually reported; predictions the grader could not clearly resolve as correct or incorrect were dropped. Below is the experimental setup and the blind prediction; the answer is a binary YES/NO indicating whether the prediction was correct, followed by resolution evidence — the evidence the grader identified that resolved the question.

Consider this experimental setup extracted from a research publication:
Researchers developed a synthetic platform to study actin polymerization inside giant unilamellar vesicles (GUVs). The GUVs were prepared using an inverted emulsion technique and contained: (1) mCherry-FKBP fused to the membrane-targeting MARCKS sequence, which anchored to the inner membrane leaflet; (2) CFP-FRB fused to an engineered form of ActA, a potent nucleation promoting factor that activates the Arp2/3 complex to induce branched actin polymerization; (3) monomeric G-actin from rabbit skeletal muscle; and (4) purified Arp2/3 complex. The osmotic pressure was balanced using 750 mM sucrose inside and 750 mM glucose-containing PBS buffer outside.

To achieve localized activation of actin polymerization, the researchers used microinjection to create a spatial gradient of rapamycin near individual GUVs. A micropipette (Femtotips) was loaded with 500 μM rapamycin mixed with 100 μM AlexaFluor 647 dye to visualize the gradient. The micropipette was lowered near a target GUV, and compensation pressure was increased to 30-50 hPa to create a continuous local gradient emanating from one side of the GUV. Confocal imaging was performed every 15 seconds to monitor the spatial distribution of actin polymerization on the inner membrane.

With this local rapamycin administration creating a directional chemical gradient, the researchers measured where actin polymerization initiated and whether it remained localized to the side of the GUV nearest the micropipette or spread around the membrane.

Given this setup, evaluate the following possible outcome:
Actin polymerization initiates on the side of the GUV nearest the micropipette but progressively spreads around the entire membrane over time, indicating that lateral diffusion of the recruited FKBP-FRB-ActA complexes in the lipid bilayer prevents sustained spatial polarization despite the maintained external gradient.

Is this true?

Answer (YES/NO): NO